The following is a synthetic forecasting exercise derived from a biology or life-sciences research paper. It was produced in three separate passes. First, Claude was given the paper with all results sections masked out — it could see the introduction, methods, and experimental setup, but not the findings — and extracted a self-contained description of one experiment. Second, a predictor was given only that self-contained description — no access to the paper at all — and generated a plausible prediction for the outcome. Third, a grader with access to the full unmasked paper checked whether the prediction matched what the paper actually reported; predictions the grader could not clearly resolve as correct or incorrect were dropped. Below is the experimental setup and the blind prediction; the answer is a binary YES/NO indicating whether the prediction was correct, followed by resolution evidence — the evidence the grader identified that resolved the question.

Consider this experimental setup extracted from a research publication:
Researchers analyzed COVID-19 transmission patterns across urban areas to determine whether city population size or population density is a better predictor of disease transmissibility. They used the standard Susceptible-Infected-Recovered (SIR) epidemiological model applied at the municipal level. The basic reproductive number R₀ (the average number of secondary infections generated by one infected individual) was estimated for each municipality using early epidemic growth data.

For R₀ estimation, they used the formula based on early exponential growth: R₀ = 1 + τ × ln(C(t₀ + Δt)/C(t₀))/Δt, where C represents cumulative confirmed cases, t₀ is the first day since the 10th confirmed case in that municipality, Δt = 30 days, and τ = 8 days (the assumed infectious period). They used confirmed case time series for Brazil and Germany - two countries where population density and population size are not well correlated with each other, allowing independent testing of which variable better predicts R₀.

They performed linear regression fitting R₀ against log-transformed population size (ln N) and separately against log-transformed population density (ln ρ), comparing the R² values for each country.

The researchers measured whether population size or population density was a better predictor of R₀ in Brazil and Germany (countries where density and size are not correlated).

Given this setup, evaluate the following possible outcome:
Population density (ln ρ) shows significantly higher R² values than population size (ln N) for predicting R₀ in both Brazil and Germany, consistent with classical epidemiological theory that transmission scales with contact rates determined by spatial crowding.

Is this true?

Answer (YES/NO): NO